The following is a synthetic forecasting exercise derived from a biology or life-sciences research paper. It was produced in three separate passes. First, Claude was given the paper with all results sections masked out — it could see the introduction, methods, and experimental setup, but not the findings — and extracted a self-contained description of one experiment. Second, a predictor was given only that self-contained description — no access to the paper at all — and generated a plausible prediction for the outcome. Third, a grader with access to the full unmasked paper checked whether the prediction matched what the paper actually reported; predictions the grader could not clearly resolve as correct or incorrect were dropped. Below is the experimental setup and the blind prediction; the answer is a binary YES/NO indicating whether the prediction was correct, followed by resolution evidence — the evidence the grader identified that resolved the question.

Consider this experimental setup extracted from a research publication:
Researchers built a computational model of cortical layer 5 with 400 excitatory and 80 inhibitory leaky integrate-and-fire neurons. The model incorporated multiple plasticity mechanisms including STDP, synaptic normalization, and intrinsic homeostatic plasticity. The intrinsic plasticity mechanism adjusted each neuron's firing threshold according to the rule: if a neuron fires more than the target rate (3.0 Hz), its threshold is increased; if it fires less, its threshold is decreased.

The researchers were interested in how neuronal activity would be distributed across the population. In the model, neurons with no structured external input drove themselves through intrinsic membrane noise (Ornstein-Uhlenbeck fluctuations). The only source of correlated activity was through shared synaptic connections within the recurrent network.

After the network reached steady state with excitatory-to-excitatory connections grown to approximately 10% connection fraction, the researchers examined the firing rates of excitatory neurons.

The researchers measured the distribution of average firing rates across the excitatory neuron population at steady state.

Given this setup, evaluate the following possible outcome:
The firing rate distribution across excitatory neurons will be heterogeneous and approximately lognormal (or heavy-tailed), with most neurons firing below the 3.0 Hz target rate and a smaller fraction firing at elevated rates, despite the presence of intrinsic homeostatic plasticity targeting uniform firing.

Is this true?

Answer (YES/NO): NO